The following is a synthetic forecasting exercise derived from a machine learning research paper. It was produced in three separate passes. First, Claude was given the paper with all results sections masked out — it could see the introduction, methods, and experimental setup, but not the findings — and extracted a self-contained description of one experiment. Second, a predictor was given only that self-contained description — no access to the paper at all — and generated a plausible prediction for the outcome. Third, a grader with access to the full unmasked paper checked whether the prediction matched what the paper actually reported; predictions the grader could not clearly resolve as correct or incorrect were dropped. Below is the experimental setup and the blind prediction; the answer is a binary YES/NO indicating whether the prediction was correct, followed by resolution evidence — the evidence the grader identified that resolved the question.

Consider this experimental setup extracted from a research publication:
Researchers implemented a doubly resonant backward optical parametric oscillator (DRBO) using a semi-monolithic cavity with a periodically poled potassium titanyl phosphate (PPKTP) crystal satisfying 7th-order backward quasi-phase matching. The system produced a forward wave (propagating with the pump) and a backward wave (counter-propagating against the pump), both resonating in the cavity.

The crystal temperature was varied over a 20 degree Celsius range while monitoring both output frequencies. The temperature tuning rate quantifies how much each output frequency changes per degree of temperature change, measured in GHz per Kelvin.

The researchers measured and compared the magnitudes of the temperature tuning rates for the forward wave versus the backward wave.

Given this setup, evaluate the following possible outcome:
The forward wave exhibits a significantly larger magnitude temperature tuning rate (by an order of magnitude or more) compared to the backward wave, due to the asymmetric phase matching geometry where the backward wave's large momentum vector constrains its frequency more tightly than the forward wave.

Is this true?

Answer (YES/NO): NO